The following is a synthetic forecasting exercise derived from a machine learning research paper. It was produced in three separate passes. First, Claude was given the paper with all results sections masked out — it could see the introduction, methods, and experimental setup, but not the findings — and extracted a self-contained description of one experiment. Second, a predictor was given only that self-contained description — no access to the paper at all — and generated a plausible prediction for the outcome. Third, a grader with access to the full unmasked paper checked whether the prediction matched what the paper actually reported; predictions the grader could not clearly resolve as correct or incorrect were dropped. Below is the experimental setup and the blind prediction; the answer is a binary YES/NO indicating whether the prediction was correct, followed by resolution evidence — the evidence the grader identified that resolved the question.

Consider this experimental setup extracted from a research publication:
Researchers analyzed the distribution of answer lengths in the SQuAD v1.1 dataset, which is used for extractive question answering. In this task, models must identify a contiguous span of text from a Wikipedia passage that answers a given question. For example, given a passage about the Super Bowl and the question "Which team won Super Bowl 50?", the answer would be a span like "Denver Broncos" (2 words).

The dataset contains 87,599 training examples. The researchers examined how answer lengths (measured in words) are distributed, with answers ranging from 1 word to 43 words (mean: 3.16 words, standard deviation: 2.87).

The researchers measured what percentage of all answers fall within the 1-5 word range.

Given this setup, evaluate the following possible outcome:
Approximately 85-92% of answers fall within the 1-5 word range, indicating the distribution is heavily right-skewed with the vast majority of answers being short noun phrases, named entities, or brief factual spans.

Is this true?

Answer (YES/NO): NO